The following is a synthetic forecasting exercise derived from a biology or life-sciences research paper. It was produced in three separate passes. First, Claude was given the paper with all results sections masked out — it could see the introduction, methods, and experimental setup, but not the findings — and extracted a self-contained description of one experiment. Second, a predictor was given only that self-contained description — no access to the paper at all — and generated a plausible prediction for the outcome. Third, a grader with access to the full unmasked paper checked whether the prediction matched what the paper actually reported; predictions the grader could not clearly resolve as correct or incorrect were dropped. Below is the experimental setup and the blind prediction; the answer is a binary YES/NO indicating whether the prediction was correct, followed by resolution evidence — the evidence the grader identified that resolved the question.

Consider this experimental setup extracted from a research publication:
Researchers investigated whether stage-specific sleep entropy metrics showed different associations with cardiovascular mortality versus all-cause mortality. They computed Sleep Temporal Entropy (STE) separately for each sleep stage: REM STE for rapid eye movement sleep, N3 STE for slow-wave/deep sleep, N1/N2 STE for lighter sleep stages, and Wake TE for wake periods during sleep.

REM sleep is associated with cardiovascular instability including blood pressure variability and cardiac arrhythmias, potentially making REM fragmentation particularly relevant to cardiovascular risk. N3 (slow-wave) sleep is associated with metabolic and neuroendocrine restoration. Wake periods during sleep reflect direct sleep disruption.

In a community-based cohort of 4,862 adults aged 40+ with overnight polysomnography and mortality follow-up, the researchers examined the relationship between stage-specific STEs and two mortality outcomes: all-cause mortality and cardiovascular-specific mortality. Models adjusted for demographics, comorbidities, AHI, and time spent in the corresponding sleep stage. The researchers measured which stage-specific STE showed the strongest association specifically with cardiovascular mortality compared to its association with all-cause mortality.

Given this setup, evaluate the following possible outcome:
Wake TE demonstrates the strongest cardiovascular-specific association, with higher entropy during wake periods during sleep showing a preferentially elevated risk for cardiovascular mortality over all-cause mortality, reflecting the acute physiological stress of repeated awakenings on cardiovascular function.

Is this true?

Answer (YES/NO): NO